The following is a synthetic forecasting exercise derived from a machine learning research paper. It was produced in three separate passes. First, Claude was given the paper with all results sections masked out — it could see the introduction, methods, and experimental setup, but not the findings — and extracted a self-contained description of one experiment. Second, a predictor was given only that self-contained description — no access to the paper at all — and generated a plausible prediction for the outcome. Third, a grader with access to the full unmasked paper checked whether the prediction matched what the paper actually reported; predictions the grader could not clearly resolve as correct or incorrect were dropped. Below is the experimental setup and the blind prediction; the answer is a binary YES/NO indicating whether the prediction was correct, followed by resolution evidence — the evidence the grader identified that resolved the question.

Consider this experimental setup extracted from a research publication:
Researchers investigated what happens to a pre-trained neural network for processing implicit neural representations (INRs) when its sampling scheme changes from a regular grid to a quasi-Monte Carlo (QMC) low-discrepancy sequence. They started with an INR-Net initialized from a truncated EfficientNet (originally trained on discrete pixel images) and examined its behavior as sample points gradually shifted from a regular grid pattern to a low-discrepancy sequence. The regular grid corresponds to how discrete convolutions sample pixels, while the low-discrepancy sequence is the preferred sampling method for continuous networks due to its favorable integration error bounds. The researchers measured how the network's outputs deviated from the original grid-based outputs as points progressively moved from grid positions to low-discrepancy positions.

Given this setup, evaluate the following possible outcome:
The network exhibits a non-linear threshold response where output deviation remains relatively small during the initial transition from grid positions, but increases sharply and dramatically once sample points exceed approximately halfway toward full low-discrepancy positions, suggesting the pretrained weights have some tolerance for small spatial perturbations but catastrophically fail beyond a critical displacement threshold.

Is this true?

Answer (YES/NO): NO